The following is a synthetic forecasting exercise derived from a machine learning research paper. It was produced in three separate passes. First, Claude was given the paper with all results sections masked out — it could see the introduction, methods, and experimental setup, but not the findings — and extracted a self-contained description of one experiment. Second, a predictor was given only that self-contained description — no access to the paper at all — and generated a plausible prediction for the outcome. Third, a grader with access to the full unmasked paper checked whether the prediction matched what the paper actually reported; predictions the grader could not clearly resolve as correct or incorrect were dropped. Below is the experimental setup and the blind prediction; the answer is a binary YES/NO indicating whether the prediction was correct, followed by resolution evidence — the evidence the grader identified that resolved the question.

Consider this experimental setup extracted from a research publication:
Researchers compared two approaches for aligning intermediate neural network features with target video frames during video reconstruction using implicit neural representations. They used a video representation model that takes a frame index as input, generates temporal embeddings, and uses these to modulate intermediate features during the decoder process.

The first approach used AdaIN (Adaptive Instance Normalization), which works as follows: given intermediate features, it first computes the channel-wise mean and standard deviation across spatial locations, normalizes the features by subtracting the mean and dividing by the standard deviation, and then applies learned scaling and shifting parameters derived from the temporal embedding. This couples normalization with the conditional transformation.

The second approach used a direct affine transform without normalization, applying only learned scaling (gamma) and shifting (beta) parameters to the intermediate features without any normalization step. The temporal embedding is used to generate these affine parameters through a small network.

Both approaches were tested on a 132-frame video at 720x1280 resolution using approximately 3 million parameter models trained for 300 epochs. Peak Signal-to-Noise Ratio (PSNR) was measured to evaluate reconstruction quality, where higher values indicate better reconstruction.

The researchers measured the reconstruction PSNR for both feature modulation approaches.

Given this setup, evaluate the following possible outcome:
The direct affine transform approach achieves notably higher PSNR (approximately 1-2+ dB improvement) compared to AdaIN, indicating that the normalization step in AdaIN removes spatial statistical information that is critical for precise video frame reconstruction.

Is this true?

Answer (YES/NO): YES